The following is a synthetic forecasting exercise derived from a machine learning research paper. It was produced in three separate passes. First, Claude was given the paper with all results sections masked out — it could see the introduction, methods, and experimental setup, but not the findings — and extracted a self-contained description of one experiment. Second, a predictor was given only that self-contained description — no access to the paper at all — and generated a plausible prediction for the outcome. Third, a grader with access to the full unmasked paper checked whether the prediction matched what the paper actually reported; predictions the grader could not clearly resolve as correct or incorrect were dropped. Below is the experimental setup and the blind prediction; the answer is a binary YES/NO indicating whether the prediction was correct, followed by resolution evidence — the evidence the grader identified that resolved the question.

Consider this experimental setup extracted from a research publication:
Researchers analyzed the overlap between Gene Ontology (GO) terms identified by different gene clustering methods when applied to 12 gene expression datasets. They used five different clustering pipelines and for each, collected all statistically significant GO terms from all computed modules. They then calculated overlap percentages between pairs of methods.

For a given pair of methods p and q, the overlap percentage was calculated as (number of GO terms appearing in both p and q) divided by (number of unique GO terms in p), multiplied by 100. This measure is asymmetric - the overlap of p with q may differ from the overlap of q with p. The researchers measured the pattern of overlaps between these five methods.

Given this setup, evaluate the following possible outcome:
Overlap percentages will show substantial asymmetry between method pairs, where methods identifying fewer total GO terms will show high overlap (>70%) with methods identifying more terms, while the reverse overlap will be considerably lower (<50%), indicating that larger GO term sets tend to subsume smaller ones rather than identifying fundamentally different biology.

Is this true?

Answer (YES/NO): NO